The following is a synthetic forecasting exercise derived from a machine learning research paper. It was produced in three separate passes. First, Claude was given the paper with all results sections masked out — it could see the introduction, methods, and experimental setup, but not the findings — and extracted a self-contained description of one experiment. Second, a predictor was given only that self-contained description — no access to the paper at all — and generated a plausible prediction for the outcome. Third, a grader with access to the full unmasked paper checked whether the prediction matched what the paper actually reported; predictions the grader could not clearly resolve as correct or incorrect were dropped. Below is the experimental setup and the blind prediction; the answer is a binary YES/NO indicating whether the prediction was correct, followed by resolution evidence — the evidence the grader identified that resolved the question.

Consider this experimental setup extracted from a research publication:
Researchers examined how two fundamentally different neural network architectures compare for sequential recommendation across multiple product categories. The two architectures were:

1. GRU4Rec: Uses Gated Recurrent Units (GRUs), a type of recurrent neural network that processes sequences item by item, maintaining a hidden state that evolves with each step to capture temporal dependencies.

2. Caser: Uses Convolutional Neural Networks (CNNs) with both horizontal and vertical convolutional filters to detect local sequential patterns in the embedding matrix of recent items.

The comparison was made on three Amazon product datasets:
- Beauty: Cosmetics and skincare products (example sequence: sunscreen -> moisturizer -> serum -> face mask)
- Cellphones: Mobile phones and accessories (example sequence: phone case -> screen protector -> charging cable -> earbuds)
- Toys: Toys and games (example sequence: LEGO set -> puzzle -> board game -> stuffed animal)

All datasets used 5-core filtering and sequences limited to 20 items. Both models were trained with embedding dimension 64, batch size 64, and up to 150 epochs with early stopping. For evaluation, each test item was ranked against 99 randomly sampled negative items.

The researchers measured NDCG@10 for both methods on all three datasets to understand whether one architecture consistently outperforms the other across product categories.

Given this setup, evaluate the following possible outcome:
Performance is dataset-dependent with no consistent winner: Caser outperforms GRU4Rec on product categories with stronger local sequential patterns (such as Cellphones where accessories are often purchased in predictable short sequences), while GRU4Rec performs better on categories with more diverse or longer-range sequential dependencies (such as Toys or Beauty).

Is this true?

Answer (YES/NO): YES